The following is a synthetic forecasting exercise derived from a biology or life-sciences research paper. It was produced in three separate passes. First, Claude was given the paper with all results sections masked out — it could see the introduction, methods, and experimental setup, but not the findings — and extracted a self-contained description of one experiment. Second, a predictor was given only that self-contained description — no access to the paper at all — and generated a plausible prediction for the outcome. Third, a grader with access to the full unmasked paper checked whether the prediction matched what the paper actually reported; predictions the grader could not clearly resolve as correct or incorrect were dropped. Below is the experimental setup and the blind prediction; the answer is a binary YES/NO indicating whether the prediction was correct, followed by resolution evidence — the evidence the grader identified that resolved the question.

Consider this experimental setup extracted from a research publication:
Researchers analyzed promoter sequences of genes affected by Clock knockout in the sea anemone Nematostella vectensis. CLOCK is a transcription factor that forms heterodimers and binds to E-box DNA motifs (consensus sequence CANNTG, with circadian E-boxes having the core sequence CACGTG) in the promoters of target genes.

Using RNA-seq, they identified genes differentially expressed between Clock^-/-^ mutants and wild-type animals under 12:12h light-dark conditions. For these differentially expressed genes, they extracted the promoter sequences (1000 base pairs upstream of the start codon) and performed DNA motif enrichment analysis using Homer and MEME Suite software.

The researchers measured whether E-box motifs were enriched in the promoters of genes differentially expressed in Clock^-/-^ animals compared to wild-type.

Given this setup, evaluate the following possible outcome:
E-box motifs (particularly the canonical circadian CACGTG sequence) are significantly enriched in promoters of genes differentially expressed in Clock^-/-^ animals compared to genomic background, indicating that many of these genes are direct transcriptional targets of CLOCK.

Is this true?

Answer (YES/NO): YES